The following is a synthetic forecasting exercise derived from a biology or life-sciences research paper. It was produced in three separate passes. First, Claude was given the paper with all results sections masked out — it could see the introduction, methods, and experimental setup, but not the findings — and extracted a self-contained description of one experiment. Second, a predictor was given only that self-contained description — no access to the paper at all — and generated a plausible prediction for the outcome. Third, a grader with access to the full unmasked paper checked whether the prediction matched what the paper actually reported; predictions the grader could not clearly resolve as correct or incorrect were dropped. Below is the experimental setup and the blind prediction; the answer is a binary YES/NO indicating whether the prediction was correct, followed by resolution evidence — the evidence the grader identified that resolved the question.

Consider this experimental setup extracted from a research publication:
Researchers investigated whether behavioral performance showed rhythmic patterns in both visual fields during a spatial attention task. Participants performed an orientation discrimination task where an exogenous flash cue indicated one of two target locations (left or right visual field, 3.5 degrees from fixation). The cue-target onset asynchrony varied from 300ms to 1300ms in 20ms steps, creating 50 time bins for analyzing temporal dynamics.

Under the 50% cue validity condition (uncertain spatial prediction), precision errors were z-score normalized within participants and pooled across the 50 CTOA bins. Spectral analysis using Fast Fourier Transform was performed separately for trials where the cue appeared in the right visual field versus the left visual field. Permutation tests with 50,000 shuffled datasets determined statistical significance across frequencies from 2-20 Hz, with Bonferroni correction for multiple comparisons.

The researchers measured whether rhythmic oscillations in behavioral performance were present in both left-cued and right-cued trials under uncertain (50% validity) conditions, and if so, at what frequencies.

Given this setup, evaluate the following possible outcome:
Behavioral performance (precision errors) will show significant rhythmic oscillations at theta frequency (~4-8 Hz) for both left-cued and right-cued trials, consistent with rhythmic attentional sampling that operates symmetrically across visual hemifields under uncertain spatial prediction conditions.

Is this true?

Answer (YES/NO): NO